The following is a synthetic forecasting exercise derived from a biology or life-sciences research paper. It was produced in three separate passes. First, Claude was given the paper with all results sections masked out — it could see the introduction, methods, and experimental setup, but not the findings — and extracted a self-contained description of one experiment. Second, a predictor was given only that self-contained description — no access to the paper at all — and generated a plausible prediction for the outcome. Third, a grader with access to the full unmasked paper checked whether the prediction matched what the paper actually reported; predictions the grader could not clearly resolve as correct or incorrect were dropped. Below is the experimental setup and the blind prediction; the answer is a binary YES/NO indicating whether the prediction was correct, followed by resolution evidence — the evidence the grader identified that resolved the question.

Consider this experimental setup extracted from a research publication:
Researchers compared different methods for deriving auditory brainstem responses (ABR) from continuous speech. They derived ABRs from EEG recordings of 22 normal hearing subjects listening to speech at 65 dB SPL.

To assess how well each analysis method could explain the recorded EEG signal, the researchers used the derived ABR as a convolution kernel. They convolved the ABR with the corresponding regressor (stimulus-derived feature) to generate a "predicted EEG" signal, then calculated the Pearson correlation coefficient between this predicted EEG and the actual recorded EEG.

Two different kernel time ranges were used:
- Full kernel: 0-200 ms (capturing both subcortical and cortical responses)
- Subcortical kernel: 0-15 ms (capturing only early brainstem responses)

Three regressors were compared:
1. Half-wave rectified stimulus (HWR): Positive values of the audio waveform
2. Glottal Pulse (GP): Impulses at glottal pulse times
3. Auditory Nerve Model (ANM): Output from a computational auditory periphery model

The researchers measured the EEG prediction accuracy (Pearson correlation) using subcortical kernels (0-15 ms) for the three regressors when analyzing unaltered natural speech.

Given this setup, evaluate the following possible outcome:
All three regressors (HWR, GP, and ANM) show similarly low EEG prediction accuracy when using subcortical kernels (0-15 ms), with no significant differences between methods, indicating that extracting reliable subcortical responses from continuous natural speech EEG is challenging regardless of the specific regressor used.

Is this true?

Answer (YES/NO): NO